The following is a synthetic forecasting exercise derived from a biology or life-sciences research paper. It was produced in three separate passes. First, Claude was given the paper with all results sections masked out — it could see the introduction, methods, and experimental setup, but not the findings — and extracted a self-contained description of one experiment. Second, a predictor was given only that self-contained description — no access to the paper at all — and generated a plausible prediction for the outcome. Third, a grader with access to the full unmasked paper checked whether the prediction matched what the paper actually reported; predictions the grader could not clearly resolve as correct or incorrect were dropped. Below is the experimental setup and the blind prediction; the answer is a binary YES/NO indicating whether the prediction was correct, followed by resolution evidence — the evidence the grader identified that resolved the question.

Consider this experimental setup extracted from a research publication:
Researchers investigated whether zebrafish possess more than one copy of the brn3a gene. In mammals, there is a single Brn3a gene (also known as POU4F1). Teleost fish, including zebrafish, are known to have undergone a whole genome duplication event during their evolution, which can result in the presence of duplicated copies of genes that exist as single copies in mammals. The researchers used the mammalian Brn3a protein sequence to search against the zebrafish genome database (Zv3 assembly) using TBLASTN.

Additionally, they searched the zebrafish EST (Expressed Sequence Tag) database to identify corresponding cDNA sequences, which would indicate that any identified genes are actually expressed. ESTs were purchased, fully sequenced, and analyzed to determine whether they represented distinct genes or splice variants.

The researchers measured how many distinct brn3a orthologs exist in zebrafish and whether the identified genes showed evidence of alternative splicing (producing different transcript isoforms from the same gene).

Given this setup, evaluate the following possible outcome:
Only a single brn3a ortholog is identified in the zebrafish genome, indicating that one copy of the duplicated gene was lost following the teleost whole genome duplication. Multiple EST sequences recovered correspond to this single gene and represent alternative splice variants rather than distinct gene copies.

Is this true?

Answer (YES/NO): NO